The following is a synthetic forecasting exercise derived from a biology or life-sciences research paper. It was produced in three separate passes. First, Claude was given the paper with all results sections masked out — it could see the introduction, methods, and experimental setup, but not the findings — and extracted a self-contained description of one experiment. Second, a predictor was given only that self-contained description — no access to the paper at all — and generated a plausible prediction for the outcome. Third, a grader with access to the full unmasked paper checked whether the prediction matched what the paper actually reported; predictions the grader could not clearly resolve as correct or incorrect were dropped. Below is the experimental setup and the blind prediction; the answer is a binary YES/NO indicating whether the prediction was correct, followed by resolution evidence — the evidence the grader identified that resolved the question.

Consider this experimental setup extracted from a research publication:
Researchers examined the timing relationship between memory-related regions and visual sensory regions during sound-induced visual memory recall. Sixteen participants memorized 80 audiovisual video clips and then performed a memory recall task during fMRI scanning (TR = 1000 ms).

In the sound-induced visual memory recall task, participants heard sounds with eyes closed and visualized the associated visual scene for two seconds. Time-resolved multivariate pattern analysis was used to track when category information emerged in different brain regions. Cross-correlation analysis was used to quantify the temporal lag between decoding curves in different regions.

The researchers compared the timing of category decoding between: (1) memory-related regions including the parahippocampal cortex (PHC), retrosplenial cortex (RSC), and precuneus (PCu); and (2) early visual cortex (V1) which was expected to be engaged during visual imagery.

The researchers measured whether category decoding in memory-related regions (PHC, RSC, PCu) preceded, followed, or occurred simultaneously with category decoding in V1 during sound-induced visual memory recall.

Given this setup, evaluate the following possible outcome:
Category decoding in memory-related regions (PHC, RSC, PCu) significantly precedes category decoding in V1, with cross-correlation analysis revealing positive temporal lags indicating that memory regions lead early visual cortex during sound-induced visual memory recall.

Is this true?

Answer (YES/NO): NO